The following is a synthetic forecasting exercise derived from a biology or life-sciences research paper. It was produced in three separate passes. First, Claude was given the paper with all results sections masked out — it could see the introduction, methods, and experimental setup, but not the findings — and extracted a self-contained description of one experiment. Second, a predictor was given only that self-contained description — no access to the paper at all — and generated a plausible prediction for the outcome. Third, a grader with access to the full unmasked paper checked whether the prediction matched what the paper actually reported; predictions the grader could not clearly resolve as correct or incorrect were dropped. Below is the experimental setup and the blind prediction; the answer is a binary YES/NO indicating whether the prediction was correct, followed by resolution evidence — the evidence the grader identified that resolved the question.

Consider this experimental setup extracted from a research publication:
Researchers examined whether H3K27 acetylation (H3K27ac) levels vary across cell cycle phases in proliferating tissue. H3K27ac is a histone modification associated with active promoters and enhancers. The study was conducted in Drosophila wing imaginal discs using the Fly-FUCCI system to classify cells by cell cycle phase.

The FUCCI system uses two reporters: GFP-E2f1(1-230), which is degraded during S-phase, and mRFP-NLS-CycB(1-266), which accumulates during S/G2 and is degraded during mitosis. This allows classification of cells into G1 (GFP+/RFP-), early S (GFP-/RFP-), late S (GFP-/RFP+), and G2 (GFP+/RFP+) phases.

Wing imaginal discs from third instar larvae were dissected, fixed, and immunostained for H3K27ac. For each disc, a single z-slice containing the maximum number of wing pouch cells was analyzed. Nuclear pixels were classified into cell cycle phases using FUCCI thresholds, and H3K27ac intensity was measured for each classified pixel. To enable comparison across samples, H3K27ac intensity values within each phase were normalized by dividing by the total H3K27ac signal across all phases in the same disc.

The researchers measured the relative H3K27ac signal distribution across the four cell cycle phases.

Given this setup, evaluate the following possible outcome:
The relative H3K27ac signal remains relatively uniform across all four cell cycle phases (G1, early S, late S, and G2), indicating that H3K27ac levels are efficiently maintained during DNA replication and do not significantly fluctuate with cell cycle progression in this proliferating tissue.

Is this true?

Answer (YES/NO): NO